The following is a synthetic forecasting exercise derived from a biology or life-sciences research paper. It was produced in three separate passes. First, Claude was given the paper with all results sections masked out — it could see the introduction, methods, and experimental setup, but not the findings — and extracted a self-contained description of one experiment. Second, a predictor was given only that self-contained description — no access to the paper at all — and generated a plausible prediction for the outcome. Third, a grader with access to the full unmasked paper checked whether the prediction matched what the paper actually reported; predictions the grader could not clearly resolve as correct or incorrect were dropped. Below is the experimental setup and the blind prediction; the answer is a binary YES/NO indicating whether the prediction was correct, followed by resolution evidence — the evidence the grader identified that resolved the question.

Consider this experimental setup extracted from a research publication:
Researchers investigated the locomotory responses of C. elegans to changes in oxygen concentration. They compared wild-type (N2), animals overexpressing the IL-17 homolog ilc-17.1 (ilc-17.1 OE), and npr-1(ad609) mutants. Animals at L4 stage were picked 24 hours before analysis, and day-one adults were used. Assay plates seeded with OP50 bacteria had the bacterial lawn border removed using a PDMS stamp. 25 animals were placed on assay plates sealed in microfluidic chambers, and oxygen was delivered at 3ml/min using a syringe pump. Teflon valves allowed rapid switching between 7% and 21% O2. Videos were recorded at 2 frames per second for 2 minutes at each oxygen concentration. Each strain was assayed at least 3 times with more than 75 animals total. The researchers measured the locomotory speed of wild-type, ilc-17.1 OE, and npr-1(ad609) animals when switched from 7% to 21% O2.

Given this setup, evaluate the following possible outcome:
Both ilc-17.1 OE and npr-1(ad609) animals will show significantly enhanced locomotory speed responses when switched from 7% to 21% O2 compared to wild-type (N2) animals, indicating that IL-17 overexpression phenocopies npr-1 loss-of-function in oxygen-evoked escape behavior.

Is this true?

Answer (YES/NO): NO